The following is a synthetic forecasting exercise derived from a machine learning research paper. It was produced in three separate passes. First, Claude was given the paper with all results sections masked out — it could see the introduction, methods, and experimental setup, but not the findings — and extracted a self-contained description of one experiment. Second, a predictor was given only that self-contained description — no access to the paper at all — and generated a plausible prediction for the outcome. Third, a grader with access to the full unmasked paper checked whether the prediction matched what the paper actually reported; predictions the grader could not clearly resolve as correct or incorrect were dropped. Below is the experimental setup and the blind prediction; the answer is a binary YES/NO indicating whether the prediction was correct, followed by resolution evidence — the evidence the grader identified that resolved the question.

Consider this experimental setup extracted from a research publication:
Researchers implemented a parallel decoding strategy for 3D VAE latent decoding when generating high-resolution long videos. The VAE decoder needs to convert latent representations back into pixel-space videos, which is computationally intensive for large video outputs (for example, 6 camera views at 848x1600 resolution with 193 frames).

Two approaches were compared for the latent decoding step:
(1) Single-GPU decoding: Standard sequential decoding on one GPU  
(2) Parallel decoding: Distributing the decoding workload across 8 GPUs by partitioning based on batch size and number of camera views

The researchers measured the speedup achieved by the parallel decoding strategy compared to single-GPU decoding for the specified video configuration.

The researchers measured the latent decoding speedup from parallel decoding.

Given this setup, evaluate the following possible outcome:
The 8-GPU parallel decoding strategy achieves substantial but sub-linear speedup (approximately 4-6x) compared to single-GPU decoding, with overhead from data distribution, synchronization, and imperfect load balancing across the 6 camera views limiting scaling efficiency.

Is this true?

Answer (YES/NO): NO